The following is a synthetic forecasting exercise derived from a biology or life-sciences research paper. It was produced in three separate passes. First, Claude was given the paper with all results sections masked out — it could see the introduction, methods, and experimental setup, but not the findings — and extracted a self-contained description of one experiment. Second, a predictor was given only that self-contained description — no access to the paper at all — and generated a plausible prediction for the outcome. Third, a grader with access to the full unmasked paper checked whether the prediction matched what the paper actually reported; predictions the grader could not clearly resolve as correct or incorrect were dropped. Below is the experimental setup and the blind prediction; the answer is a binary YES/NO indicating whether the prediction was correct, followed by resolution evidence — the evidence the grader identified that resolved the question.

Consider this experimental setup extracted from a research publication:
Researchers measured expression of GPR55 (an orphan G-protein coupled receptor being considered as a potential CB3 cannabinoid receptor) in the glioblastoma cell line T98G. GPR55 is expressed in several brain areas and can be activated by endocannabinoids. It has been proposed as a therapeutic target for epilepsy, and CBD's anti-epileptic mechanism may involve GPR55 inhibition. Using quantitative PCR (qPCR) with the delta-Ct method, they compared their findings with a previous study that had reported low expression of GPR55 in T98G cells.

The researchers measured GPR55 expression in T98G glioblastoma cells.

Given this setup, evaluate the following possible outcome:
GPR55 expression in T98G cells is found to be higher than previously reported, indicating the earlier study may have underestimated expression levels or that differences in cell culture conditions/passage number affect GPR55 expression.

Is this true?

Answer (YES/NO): YES